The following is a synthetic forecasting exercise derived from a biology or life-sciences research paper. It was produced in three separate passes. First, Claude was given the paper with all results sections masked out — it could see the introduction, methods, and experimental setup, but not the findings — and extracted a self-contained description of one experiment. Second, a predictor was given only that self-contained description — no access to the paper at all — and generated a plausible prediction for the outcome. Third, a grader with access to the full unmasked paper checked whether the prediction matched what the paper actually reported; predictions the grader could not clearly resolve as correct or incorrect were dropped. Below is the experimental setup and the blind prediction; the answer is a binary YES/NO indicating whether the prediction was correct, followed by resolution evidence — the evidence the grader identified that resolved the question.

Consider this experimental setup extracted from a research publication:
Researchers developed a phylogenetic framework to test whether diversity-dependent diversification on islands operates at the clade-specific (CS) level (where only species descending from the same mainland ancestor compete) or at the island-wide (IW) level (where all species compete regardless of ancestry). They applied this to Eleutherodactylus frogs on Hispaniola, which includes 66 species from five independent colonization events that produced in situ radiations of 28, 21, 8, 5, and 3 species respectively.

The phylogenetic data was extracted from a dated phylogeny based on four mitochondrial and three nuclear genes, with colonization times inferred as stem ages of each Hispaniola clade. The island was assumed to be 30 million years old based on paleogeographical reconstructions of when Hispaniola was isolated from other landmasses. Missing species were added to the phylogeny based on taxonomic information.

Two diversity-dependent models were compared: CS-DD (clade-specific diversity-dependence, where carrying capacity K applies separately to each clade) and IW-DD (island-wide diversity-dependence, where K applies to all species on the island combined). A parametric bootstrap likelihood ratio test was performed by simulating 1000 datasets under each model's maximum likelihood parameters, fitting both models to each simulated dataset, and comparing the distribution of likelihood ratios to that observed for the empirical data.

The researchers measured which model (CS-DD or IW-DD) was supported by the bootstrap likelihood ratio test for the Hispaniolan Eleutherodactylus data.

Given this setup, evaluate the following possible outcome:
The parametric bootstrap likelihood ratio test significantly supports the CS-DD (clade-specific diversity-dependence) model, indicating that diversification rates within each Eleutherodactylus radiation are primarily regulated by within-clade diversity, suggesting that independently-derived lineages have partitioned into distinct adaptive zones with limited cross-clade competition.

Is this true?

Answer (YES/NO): YES